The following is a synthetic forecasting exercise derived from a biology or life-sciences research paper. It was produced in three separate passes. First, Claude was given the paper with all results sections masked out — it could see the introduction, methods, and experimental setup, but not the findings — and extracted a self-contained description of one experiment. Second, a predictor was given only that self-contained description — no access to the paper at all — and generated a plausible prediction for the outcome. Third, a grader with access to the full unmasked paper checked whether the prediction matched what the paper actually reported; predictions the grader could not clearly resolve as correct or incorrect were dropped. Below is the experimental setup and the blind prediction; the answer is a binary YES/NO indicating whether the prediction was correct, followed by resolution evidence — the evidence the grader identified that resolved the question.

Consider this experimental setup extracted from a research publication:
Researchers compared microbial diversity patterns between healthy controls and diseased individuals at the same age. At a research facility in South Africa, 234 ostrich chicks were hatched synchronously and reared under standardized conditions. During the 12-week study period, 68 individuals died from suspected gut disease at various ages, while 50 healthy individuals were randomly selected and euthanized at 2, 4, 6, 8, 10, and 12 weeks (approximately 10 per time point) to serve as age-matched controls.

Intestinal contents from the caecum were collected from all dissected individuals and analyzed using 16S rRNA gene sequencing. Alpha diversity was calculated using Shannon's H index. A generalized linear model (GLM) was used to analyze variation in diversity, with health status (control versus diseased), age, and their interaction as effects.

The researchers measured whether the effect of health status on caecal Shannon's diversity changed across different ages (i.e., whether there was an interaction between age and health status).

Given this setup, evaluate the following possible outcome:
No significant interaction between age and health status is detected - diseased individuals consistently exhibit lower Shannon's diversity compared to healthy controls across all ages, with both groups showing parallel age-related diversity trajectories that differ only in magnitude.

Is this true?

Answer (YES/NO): NO